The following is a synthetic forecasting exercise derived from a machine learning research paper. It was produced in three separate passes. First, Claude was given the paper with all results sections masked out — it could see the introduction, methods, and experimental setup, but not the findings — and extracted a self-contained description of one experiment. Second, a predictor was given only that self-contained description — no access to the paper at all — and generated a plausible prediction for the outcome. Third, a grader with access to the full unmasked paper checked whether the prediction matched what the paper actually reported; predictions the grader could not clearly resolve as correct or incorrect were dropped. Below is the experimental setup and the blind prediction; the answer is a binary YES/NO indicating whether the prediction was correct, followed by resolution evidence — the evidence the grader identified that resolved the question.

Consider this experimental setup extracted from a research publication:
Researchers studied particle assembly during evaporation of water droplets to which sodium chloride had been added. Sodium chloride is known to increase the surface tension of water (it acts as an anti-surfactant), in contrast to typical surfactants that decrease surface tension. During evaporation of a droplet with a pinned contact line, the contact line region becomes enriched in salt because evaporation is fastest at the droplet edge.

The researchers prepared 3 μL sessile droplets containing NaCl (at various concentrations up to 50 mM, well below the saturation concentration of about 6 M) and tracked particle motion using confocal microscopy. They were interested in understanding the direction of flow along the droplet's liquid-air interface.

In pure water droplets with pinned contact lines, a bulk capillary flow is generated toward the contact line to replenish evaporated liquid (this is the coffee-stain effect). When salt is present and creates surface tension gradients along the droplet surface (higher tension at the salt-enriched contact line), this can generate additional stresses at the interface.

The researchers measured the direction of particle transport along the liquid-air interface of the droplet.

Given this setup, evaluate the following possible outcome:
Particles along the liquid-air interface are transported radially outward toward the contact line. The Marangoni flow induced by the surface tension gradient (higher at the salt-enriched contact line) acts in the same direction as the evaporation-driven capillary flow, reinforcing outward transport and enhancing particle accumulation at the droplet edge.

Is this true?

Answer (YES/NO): NO